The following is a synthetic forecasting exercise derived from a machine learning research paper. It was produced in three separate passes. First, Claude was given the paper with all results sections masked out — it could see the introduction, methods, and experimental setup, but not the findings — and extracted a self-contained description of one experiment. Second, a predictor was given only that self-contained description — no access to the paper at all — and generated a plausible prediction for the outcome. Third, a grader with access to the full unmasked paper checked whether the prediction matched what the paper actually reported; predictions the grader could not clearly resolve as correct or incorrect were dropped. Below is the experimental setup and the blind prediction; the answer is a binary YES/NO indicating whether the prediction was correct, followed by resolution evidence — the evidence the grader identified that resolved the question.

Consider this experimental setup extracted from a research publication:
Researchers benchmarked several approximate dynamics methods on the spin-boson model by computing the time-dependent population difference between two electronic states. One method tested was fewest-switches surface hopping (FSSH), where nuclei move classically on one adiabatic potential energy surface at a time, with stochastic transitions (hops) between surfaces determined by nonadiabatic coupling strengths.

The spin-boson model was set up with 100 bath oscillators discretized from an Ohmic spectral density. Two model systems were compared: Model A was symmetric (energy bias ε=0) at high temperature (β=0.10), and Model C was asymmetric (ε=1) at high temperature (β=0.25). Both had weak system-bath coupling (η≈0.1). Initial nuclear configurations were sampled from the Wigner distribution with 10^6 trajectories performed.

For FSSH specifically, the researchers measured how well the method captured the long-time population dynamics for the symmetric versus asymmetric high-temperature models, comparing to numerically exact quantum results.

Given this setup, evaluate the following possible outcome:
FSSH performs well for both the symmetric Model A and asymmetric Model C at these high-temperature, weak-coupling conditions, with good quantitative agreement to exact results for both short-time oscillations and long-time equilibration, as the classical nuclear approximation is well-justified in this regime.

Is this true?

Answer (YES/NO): NO